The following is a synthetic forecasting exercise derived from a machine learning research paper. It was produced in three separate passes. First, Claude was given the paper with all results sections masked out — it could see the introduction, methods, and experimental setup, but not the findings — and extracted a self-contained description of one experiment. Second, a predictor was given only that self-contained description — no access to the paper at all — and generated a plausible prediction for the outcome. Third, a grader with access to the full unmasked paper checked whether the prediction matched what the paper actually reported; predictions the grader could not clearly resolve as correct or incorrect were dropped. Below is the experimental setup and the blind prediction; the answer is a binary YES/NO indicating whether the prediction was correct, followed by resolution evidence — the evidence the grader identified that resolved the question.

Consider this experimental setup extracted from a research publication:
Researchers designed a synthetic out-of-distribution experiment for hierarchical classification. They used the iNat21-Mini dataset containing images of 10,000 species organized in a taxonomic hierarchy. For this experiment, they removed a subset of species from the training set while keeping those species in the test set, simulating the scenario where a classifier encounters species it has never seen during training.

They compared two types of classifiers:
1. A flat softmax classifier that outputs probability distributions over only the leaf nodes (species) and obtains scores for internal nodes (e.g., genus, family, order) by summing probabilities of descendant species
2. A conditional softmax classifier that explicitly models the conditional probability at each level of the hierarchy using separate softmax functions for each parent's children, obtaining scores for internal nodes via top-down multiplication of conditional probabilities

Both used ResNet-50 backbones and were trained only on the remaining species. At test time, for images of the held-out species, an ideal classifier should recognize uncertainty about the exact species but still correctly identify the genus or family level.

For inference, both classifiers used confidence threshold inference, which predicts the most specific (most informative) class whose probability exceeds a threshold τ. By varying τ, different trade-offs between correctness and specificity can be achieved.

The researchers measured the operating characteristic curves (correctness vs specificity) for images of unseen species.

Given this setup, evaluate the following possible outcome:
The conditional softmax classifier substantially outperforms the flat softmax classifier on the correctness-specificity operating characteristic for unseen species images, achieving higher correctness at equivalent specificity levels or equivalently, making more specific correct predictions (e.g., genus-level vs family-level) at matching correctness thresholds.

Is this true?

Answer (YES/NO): NO